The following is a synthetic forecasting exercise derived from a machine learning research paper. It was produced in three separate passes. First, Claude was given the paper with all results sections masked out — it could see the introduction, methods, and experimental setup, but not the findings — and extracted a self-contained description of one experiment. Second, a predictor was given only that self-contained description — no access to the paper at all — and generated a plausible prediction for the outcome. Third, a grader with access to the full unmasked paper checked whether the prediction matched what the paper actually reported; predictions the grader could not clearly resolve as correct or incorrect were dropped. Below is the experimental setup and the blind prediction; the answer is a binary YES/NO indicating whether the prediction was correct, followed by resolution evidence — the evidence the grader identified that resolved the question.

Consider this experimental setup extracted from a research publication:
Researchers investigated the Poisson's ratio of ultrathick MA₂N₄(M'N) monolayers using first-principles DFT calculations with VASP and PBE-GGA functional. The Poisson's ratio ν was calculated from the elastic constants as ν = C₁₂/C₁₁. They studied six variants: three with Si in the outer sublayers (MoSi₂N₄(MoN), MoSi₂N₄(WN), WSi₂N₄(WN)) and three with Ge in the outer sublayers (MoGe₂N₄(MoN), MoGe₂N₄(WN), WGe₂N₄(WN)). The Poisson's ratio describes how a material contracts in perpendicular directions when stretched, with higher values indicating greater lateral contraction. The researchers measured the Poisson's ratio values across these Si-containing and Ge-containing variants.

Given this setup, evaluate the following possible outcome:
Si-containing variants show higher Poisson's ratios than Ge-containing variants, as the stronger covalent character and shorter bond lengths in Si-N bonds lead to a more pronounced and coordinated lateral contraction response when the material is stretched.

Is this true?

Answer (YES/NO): NO